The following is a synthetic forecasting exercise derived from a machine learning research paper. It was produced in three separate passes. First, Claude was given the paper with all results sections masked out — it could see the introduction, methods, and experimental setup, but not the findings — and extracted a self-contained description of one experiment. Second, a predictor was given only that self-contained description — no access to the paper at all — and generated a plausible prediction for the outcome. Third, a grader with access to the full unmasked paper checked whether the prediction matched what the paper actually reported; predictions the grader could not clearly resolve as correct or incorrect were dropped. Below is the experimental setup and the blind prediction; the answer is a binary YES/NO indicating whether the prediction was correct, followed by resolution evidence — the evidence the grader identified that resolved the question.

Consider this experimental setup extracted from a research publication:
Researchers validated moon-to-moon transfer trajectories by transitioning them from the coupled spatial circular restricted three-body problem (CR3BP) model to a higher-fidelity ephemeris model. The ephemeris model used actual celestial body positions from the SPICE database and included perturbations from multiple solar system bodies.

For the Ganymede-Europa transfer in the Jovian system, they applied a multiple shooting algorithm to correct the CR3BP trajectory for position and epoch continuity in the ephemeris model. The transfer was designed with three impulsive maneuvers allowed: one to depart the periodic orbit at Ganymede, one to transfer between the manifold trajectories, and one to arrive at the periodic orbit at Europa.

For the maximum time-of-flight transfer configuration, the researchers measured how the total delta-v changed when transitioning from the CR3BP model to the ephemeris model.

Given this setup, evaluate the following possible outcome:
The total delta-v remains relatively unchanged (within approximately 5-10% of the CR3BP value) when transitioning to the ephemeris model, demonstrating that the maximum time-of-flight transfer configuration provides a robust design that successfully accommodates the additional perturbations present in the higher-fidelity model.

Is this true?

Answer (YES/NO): YES